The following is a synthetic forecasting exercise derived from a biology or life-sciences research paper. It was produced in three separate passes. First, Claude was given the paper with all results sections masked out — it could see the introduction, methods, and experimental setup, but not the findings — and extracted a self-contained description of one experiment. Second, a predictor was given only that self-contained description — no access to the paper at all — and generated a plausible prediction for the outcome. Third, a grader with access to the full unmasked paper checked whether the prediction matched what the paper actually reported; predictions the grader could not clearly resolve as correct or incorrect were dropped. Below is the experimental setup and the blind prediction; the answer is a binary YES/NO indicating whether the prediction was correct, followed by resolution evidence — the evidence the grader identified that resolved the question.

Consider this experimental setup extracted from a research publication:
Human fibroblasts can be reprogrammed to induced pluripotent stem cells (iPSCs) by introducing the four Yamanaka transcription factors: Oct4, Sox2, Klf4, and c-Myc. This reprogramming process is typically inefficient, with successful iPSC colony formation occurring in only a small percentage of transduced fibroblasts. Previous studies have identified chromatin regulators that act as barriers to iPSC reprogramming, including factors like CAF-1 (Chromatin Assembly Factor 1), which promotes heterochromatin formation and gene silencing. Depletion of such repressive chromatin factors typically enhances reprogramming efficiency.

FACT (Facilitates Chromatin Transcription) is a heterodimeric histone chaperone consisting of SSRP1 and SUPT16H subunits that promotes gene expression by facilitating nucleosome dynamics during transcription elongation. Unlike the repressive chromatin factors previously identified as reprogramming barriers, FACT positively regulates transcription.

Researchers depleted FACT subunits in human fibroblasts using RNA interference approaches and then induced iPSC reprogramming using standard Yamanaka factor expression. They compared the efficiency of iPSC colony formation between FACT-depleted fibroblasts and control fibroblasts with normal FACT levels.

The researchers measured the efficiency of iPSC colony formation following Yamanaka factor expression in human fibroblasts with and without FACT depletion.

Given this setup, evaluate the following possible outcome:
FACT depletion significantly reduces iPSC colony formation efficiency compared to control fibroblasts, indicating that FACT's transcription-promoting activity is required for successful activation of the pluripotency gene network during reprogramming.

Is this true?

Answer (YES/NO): NO